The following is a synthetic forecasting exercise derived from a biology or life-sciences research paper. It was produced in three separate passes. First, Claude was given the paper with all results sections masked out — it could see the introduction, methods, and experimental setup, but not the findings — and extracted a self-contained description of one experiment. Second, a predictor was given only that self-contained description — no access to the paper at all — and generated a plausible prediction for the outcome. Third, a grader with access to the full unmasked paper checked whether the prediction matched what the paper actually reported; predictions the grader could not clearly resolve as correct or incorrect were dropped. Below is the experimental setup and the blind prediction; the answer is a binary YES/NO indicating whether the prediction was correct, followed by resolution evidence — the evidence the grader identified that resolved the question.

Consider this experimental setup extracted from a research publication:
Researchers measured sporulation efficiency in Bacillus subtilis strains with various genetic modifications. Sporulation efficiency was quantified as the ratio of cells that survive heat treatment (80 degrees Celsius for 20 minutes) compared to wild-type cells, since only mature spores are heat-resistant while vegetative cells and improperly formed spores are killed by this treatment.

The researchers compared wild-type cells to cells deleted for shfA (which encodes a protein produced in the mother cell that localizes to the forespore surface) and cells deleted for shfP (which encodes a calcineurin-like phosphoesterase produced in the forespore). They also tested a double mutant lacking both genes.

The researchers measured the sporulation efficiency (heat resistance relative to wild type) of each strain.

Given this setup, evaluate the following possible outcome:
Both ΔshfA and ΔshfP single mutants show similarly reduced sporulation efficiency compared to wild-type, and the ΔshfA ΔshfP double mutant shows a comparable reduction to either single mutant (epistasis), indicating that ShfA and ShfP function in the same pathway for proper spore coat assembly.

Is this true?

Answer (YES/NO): NO